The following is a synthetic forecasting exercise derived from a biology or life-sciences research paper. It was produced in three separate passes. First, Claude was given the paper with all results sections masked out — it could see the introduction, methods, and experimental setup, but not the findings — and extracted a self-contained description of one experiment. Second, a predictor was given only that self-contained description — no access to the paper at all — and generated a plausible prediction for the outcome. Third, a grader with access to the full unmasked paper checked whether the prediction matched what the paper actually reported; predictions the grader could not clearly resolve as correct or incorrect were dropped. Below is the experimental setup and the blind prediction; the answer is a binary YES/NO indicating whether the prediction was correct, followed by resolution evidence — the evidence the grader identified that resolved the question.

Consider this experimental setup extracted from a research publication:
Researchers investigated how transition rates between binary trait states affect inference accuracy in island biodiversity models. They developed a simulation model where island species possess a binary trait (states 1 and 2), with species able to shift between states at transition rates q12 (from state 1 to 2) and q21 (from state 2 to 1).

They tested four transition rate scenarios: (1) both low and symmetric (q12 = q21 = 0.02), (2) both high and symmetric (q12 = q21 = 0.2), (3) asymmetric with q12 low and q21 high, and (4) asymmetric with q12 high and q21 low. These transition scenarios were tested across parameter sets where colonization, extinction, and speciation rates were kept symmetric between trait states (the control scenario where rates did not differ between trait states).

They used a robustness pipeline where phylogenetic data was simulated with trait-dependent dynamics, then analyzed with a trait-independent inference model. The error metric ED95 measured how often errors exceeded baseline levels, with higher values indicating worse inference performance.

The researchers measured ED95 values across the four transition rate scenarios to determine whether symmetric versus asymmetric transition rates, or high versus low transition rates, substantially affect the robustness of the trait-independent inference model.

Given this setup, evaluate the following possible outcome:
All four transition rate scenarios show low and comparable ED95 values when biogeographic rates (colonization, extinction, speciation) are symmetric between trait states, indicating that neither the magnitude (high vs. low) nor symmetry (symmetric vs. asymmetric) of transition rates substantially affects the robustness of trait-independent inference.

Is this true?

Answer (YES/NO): YES